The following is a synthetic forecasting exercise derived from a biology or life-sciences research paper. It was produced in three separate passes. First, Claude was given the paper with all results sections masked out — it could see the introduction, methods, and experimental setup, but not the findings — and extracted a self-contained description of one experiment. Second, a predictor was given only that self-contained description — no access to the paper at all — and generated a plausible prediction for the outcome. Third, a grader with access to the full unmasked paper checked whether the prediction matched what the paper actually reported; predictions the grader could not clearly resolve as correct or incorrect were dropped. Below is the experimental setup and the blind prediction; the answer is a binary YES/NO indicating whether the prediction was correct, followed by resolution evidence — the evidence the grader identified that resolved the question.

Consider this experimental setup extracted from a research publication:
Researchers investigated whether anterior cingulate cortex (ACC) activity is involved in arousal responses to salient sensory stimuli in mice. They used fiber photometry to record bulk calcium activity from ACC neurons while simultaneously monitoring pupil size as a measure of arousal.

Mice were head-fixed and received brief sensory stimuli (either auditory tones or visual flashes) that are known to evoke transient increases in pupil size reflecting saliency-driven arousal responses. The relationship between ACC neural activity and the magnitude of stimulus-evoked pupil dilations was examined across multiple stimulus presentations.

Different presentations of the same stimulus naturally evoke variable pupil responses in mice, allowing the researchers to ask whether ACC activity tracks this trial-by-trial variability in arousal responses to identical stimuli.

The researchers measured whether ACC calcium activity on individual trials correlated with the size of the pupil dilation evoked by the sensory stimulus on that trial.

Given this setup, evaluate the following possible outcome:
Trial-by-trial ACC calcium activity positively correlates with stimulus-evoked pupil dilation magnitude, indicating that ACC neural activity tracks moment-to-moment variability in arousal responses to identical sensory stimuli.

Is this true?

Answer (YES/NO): YES